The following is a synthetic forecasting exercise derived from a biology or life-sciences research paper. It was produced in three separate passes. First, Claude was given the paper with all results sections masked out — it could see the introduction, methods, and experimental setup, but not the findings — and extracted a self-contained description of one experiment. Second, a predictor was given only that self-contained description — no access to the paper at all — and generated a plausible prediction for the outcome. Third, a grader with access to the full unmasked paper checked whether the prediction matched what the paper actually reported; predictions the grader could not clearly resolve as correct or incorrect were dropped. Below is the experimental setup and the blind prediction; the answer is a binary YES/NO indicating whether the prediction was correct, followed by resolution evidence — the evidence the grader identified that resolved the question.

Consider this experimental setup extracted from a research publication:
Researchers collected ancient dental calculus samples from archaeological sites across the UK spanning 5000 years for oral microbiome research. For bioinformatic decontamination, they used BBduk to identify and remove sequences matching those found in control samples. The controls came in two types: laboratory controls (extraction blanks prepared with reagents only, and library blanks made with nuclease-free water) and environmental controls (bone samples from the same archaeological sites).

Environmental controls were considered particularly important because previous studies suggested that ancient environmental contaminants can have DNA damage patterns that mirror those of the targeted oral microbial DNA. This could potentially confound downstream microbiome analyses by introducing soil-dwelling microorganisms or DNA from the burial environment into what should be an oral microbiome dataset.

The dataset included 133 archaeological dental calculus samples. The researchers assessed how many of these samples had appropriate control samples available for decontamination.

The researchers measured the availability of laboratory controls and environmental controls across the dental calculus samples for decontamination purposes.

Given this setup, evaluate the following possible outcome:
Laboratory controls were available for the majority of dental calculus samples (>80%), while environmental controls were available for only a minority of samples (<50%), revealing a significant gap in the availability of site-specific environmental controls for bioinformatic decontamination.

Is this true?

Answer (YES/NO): YES